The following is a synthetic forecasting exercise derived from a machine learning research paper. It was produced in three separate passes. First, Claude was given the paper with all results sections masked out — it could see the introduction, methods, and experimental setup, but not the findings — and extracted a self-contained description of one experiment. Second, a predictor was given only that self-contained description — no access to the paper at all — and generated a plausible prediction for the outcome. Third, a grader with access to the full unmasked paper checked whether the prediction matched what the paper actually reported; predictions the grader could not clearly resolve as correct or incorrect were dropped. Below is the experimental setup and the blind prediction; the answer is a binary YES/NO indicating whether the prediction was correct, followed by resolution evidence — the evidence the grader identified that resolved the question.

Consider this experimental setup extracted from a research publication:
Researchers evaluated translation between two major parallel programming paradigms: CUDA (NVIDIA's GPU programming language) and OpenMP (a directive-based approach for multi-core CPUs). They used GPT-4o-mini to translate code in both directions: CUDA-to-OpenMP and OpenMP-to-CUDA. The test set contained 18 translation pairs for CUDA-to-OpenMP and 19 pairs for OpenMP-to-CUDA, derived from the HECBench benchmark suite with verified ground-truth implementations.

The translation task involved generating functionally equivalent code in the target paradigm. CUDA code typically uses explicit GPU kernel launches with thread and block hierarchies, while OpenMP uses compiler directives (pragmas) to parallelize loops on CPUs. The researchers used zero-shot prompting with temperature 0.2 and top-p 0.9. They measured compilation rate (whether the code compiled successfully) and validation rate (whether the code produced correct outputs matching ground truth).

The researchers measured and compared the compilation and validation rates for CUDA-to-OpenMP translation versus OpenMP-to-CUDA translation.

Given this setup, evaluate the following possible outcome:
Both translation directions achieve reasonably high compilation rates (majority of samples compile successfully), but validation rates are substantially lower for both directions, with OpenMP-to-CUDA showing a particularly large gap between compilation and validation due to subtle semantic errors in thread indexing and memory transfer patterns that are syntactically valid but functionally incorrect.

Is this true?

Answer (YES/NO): NO